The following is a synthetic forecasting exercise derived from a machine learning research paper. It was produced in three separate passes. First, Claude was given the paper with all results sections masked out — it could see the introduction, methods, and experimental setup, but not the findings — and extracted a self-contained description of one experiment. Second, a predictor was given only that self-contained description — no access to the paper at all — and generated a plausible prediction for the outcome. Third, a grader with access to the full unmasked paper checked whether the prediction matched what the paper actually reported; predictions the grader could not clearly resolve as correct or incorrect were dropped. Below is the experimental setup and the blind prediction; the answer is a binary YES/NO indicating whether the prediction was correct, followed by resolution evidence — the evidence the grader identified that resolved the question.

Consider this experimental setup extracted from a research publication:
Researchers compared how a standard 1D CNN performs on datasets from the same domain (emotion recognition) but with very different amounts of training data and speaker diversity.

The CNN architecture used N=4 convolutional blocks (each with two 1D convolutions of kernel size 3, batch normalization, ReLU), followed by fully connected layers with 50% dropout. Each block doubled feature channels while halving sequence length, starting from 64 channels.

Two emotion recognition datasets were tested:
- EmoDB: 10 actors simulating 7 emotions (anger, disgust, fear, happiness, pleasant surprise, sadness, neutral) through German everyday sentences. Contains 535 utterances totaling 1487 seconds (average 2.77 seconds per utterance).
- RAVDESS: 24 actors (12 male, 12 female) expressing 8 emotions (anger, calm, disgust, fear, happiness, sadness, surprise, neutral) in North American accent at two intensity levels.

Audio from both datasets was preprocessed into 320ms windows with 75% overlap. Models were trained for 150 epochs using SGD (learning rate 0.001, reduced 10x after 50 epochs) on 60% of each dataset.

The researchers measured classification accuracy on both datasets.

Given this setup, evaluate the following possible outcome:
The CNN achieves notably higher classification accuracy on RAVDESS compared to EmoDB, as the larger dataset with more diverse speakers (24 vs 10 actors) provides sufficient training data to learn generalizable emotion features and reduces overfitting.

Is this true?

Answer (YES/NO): NO